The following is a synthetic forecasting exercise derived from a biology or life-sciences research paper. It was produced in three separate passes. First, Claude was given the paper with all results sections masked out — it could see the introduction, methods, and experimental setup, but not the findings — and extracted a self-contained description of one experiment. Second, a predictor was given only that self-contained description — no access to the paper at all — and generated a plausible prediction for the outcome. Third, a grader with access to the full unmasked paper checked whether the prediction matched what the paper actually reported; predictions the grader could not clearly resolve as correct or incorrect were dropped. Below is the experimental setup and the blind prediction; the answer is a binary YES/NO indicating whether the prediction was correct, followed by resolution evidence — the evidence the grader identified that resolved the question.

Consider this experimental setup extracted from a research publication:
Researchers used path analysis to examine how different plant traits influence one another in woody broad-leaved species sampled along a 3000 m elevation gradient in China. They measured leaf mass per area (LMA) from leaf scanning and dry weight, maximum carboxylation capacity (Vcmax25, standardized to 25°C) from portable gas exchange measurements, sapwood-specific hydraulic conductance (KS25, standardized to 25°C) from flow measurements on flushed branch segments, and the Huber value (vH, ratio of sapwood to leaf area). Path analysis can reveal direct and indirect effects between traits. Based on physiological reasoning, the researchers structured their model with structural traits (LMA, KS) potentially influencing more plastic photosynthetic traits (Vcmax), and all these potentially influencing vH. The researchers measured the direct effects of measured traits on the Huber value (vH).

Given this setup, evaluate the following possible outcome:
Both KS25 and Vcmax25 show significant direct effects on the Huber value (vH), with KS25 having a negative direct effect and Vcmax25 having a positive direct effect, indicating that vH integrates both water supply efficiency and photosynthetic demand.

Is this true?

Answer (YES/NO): YES